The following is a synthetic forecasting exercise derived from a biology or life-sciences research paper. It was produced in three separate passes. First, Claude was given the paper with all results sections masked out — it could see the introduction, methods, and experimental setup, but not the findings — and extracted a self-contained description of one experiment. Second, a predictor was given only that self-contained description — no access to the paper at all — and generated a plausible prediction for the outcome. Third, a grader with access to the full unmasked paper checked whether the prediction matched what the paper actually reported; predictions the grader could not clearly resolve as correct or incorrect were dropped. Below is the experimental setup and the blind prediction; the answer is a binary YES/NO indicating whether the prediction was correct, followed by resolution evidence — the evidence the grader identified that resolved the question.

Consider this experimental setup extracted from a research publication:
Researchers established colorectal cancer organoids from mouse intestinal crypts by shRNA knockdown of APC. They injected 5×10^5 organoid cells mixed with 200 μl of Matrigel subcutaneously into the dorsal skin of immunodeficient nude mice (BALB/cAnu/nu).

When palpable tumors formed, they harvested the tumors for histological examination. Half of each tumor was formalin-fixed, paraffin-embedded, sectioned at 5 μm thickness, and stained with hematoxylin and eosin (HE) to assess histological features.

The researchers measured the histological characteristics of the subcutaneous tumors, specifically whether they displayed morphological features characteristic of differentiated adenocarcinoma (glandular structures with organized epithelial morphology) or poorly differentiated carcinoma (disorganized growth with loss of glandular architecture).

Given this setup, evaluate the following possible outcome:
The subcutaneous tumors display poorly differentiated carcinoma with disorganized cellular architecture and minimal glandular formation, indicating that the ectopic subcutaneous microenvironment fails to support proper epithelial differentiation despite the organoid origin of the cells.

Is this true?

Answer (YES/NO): NO